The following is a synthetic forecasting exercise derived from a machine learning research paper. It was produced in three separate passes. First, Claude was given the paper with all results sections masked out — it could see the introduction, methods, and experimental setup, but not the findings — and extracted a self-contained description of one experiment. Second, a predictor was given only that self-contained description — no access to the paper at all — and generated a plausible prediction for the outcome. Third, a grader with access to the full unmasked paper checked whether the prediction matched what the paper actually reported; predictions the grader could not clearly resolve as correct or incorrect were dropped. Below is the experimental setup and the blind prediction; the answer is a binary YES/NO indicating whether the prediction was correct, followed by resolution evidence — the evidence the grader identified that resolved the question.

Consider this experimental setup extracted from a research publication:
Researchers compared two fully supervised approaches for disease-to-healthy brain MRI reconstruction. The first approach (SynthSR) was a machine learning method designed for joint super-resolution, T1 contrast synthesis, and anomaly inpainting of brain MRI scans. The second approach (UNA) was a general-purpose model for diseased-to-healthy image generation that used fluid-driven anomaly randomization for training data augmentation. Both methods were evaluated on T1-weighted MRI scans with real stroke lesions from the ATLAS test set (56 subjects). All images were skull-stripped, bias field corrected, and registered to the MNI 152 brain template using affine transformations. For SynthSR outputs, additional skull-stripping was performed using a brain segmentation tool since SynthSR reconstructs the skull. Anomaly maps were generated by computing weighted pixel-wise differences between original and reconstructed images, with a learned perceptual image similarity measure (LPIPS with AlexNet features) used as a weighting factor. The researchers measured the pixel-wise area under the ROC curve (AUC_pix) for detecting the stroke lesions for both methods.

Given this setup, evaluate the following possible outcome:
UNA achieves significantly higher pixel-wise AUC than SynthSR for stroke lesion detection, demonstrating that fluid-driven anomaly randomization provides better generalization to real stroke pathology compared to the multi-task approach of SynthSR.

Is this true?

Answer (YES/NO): NO